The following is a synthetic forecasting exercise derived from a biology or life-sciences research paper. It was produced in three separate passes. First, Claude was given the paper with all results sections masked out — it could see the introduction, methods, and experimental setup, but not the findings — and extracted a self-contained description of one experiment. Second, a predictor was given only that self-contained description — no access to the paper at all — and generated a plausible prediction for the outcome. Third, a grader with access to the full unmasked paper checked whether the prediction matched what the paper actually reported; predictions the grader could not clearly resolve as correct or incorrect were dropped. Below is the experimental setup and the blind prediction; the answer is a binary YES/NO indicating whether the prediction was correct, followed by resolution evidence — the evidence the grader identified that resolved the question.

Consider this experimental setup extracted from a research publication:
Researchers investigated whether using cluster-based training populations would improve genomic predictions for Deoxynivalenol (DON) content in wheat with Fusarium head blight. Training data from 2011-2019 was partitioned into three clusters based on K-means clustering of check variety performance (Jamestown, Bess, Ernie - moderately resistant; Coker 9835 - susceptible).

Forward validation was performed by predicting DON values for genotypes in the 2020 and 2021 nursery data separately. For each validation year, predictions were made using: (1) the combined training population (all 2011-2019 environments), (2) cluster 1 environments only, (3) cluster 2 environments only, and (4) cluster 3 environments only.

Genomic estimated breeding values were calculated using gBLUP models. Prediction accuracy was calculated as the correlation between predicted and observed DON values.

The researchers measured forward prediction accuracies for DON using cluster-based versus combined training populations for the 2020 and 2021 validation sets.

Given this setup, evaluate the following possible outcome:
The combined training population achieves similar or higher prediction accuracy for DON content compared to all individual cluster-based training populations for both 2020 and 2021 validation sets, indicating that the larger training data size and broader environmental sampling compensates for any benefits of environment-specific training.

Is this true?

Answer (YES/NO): NO